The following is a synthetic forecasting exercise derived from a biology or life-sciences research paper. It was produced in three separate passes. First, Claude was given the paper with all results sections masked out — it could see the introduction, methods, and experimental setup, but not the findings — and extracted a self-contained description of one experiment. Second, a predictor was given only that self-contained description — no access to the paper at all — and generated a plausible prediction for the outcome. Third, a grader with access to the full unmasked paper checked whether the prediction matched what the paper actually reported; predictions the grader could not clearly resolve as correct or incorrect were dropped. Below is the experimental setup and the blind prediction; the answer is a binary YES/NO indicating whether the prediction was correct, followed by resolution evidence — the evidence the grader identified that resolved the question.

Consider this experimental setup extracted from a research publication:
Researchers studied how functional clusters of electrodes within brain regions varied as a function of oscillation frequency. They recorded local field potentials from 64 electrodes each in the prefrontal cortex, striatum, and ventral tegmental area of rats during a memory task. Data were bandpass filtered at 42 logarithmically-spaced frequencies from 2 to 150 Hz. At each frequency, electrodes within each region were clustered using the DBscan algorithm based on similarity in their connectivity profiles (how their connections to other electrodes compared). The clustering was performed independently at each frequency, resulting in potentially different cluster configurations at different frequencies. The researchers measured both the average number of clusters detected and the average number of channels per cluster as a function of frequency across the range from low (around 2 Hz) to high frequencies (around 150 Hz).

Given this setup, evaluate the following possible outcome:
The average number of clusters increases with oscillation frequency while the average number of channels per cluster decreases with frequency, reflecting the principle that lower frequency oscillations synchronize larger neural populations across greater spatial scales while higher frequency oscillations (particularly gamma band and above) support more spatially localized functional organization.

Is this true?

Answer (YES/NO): YES